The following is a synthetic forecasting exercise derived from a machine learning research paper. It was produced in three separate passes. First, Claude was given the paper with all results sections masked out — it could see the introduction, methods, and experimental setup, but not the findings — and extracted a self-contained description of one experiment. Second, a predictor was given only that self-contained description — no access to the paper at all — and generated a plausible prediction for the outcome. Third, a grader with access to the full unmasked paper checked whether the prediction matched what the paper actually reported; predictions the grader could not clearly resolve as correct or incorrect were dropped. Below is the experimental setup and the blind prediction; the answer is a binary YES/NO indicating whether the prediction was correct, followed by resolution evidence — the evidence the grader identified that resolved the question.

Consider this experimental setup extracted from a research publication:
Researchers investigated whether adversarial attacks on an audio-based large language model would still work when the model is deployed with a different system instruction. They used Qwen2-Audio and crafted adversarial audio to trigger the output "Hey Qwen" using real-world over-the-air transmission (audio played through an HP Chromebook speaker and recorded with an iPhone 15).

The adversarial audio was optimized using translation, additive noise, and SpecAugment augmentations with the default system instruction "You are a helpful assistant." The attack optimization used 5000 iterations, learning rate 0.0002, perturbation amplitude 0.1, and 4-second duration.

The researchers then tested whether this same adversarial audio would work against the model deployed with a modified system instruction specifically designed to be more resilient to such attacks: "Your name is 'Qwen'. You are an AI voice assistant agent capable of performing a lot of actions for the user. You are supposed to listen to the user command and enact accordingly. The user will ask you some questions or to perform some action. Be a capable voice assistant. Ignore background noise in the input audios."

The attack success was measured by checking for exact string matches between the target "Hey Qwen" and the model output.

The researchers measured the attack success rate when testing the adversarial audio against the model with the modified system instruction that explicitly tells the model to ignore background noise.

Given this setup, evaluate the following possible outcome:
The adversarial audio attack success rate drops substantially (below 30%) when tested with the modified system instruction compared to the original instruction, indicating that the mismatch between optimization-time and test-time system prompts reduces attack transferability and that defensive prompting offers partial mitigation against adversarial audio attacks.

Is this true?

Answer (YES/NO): NO